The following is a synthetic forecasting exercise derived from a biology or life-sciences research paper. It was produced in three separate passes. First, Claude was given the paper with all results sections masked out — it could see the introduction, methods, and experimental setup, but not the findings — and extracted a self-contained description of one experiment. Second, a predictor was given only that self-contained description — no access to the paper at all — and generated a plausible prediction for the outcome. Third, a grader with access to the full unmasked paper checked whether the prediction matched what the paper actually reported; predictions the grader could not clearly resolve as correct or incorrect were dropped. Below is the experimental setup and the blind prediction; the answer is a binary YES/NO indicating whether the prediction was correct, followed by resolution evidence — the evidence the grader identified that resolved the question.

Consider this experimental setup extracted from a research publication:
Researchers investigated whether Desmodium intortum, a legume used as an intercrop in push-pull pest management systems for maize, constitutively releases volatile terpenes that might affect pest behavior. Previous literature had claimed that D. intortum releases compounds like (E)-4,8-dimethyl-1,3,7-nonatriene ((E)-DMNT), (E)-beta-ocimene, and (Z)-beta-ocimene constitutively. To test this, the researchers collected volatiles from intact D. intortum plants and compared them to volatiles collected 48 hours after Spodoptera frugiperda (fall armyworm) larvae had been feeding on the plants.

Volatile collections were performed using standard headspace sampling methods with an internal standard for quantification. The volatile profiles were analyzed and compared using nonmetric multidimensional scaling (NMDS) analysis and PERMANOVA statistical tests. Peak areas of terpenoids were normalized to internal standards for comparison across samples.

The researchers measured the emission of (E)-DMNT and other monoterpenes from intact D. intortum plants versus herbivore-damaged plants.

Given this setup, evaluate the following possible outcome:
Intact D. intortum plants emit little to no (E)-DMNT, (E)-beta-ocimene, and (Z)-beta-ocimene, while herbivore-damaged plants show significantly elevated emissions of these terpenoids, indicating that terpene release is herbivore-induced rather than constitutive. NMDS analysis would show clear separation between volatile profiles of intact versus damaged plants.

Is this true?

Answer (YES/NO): NO